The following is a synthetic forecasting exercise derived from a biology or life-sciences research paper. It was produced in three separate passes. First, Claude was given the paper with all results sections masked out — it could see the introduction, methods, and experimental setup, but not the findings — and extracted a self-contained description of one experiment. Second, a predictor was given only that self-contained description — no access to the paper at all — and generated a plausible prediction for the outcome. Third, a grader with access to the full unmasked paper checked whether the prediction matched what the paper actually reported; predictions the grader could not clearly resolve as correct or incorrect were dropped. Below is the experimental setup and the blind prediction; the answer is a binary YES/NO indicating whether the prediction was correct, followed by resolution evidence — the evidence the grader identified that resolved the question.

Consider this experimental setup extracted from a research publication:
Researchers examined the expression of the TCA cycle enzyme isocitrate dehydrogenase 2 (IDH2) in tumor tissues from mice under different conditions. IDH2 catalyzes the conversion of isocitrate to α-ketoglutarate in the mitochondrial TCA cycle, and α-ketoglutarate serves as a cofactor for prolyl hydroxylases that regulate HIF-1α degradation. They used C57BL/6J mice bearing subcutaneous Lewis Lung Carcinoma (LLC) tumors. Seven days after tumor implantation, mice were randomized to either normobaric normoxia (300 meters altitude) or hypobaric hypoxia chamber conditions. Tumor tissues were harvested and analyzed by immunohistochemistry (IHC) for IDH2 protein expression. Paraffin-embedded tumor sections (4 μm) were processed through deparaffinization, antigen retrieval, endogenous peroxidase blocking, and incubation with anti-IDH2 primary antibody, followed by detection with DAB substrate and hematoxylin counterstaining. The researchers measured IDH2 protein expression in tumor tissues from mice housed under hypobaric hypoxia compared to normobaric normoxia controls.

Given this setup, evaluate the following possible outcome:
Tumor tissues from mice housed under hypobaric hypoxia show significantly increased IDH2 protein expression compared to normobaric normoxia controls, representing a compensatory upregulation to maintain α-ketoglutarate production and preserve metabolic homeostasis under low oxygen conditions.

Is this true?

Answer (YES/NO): YES